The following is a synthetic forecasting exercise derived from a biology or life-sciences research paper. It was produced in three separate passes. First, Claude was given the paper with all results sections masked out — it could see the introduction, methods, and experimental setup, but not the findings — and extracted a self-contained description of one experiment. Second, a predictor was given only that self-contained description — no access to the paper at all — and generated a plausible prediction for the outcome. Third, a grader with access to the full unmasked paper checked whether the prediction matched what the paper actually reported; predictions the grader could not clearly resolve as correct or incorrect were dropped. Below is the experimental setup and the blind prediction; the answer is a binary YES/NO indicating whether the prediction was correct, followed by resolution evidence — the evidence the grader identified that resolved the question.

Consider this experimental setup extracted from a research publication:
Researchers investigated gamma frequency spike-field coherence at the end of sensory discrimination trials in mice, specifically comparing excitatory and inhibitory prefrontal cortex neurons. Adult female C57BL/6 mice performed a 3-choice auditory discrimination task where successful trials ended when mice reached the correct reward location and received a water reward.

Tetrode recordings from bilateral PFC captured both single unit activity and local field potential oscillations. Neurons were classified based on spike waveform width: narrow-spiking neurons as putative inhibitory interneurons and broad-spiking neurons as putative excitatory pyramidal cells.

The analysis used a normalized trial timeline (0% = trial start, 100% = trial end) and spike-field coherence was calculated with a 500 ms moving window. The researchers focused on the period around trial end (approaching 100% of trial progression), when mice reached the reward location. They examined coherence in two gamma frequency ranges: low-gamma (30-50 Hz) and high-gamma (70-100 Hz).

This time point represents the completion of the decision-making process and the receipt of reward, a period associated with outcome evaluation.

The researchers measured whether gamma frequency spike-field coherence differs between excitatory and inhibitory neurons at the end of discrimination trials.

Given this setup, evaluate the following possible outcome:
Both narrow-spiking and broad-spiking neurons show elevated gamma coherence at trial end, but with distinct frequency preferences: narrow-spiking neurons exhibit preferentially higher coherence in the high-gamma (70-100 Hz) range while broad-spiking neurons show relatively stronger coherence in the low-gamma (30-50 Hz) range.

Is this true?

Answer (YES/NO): NO